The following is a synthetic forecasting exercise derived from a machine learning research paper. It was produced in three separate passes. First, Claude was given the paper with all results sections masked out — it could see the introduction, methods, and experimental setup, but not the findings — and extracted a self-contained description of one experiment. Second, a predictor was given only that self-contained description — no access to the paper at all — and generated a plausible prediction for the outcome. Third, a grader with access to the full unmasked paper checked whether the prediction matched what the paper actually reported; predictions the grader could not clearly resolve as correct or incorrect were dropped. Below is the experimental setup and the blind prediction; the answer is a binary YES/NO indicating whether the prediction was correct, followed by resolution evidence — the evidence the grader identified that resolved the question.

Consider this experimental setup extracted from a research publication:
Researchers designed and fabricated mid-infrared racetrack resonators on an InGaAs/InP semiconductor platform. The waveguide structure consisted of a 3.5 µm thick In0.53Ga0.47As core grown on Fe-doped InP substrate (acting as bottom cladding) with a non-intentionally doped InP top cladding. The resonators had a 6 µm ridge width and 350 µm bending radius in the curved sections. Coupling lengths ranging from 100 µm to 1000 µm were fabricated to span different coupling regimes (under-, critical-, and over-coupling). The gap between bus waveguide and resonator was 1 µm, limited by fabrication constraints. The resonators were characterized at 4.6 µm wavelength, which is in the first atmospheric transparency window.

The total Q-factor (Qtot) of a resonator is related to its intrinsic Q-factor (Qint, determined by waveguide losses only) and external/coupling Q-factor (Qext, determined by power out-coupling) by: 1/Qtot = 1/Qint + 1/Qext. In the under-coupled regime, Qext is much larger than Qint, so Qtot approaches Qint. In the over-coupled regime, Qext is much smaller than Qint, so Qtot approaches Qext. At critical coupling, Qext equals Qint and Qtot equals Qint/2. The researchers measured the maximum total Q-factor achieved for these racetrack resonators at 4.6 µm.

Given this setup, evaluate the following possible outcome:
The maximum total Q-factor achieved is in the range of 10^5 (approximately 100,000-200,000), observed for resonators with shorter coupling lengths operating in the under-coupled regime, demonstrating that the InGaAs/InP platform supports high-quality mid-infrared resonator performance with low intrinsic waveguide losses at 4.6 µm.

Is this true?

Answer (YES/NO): NO